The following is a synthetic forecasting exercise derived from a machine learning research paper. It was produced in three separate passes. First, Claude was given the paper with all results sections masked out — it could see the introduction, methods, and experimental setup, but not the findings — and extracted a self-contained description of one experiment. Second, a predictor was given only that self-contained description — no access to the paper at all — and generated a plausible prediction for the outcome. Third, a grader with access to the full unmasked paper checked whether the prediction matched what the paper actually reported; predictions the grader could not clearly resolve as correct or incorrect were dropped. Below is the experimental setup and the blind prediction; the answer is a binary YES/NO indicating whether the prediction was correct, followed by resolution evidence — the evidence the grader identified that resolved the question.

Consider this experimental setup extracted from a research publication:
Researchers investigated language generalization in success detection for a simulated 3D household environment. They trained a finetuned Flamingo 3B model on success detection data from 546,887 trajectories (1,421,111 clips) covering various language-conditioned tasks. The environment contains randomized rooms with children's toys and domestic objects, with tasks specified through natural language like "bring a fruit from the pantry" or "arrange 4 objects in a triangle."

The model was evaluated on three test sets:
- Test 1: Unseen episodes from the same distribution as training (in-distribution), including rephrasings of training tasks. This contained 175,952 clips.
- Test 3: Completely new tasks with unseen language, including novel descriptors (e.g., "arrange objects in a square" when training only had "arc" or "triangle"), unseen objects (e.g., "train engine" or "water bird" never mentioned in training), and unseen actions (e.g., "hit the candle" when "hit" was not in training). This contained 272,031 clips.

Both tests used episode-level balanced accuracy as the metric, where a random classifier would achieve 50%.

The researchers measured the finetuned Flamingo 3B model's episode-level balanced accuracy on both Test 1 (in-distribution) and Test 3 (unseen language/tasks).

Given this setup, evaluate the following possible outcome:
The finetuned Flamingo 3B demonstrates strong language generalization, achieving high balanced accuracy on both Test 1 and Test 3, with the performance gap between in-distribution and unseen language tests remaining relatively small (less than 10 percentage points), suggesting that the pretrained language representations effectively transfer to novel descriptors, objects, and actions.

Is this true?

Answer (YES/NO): NO